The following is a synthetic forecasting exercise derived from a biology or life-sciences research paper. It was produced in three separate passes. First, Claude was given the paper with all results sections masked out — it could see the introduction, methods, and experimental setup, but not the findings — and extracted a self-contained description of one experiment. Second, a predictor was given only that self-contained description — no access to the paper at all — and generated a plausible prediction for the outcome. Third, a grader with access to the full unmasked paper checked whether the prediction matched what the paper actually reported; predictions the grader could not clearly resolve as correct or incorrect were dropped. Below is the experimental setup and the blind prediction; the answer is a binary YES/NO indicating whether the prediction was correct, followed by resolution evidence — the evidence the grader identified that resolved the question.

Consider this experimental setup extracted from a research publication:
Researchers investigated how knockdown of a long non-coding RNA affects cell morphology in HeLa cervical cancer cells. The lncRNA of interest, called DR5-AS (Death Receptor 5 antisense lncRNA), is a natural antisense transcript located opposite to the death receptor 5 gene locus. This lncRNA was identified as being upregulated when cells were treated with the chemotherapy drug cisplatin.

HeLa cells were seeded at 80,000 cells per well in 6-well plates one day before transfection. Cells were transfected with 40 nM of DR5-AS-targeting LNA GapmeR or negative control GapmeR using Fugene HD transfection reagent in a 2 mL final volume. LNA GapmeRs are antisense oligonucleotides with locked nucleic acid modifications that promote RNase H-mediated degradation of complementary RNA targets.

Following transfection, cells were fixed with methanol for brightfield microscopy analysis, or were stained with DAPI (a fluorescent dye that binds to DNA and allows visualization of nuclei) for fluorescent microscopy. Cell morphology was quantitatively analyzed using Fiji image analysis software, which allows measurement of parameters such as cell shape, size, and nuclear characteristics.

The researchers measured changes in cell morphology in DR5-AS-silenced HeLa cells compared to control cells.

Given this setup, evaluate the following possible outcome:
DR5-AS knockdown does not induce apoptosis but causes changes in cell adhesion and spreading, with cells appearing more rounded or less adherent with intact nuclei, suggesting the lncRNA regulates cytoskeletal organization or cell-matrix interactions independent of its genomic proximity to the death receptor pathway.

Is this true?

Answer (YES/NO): NO